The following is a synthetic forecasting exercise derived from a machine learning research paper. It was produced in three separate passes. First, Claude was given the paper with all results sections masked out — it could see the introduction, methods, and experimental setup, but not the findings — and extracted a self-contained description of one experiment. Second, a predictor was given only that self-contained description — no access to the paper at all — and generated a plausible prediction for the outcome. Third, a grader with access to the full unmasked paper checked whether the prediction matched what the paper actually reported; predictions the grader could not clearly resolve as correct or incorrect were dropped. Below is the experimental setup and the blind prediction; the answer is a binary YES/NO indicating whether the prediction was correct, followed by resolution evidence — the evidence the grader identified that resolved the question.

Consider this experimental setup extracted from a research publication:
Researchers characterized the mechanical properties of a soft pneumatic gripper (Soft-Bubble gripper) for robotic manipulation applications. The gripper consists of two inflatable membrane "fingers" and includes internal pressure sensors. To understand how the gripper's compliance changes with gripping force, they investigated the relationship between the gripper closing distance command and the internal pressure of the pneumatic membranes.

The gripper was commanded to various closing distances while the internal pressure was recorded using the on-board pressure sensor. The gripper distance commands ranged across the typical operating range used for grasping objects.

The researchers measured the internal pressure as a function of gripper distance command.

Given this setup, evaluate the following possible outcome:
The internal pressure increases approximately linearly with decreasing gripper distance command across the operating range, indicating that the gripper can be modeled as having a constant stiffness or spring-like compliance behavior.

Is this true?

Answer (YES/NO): YES